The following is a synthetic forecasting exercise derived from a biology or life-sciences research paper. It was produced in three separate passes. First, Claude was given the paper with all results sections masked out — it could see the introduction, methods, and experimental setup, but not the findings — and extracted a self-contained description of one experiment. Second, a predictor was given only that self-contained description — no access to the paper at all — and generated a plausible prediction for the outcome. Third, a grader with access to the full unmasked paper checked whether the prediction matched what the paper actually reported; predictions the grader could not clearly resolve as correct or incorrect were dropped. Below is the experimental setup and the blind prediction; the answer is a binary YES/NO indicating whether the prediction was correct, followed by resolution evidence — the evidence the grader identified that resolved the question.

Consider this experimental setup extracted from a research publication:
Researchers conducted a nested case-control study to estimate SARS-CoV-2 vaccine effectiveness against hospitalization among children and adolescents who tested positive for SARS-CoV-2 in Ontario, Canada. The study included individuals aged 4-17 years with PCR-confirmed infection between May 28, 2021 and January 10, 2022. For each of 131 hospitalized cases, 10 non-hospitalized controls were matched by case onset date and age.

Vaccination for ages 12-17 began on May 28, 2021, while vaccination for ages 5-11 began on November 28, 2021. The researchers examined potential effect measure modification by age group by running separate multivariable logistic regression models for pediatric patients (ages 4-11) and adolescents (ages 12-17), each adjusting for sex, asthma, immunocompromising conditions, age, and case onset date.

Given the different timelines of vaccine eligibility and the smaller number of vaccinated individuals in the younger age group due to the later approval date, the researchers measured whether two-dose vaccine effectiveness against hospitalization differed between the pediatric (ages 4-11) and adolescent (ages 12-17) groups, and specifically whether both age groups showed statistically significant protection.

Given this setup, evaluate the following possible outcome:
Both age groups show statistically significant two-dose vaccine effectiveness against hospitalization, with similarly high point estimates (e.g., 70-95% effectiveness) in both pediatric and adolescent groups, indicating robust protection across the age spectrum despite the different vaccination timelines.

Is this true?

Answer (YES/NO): NO